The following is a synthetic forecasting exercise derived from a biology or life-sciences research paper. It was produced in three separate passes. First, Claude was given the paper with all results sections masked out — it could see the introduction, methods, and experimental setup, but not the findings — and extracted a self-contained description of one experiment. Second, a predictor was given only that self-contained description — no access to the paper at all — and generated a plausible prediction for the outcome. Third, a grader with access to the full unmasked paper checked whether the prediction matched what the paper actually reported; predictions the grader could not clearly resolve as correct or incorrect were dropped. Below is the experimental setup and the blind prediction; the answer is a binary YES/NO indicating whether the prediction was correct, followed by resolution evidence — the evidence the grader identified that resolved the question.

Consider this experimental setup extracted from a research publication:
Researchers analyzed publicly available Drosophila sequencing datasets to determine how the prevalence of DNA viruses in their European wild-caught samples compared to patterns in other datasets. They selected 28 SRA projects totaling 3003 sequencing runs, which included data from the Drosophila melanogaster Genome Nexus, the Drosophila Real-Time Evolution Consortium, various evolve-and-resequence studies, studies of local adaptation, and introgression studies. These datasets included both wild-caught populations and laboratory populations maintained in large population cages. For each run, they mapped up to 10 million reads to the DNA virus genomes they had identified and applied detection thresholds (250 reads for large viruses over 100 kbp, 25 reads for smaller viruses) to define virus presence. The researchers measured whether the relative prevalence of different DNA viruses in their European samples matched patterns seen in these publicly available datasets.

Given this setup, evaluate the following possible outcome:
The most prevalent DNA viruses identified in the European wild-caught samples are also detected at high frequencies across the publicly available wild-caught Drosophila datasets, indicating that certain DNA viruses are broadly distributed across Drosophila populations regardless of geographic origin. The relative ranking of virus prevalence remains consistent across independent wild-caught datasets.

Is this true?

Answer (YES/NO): YES